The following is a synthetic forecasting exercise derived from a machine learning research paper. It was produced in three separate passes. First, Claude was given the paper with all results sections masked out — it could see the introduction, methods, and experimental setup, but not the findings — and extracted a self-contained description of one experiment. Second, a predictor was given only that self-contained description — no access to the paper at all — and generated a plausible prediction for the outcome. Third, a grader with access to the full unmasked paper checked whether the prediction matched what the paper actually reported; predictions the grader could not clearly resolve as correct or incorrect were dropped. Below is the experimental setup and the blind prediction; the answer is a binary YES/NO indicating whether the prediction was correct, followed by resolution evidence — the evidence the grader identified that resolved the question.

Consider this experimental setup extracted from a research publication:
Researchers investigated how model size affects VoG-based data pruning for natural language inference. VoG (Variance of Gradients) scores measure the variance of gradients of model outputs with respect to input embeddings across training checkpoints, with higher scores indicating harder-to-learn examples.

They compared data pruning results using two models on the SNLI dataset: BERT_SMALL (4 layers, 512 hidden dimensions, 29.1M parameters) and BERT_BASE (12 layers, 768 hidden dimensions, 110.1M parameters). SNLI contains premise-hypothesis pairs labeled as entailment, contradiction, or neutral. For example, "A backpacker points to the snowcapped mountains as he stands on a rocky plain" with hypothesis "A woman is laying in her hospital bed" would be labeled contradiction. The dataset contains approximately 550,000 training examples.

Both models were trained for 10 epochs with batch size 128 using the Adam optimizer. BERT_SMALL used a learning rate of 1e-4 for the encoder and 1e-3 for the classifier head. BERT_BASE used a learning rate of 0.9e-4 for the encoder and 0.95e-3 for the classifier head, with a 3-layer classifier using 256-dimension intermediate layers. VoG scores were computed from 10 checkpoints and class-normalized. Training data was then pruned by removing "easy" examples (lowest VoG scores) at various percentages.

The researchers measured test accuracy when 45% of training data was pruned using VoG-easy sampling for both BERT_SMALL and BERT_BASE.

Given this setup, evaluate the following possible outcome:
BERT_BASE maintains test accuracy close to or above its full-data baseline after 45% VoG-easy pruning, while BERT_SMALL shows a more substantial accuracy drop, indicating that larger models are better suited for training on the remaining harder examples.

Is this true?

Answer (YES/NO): NO